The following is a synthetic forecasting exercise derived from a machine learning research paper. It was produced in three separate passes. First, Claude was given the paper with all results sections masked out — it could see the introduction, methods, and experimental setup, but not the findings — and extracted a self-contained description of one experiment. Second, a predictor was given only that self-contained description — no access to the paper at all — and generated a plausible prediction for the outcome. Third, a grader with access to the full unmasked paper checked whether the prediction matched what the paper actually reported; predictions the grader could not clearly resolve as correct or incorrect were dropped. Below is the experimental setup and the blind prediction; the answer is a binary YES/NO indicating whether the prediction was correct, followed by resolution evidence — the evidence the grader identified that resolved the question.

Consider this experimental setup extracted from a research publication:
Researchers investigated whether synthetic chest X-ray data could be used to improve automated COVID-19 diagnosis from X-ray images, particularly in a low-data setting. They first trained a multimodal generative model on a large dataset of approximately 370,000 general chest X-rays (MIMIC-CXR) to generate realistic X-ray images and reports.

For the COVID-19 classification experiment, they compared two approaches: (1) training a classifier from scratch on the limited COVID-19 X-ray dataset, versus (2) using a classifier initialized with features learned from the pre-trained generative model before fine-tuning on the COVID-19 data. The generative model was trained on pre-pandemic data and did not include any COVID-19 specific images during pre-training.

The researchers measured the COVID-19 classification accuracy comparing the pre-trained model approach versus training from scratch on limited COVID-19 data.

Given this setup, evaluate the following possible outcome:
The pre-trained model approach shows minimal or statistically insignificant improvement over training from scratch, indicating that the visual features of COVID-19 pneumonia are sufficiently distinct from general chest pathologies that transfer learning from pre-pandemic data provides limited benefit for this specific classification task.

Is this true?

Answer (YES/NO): NO